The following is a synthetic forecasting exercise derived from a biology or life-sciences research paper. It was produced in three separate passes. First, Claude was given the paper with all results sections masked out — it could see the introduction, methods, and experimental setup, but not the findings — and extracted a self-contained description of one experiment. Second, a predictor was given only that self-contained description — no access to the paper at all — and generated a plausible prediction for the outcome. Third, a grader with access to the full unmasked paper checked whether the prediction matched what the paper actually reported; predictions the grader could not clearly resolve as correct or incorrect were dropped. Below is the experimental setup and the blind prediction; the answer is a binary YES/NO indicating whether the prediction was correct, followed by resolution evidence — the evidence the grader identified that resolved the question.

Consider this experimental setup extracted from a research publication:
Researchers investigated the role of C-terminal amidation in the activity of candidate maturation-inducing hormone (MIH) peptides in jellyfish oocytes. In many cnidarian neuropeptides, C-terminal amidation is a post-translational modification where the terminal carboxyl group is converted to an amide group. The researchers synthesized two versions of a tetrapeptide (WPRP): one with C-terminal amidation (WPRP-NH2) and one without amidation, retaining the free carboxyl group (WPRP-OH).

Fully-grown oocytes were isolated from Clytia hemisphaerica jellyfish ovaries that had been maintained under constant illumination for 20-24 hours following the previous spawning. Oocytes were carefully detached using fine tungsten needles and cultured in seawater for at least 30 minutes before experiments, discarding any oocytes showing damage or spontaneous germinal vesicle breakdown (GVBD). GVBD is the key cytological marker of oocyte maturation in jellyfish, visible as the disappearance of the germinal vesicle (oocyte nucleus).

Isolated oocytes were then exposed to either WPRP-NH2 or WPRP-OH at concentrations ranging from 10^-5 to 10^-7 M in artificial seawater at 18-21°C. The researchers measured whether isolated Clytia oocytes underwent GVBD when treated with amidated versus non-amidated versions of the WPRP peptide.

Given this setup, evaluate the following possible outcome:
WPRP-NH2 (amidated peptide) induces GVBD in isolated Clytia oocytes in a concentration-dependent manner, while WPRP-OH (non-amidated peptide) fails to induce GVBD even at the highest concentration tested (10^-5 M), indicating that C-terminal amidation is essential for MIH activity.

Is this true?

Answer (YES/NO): YES